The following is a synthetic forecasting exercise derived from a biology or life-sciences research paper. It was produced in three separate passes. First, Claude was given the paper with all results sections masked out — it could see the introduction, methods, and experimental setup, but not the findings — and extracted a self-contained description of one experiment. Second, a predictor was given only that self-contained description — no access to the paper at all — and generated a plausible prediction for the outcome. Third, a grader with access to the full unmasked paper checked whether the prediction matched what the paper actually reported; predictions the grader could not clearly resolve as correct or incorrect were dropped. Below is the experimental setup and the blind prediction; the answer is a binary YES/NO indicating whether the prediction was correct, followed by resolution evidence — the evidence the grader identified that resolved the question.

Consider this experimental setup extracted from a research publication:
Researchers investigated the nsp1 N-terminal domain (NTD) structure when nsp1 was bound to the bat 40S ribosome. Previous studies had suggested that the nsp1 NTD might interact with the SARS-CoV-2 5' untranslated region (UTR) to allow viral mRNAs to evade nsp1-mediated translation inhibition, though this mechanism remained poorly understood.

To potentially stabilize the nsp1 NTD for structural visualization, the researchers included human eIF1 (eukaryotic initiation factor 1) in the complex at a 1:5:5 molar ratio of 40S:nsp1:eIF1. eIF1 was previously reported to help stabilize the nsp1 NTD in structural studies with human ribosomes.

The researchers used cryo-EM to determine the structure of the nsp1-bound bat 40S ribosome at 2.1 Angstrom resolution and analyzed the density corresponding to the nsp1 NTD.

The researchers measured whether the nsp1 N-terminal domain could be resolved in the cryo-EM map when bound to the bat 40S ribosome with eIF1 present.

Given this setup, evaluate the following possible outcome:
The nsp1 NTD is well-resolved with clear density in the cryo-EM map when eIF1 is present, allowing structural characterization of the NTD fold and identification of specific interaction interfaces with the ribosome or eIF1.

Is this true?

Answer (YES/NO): NO